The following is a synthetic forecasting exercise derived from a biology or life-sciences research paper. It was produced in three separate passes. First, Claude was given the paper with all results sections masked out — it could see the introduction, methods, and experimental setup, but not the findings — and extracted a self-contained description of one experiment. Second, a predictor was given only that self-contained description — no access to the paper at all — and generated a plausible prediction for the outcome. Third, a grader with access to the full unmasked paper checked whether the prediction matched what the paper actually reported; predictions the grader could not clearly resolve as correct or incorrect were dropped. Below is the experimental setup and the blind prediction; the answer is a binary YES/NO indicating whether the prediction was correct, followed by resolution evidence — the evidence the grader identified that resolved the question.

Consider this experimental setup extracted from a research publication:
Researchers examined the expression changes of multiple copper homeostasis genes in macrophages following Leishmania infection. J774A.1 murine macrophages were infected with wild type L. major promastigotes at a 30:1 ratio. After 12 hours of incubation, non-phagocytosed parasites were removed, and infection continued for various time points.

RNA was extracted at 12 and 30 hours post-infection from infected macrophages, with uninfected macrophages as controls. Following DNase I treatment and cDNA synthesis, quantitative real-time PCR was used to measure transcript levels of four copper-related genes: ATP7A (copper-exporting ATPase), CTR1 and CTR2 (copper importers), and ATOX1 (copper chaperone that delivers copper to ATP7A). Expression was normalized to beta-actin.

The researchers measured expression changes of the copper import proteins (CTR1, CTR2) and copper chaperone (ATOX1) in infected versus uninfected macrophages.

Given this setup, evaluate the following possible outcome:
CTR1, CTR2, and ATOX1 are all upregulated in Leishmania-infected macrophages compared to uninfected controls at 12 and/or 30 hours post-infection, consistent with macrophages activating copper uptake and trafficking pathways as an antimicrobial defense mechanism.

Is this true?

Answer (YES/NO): NO